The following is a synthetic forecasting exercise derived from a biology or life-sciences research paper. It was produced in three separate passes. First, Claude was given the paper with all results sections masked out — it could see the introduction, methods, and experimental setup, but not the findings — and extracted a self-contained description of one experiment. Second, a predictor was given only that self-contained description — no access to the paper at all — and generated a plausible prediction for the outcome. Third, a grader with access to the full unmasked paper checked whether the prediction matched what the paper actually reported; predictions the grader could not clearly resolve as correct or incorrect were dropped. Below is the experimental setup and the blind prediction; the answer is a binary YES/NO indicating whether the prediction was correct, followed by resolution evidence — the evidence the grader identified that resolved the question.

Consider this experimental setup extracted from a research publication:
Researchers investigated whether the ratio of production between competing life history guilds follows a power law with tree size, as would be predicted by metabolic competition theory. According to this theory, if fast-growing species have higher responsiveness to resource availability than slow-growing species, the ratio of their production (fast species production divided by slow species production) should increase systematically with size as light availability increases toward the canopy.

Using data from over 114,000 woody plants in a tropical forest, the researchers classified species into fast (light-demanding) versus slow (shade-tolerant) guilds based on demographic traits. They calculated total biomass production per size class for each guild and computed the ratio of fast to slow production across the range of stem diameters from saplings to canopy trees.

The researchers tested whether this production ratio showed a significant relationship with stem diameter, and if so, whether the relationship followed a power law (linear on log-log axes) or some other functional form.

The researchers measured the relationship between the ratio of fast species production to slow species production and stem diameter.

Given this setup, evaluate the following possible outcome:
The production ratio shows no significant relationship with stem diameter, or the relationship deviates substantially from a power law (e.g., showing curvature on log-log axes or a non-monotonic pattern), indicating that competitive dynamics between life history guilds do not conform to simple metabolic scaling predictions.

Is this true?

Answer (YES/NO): NO